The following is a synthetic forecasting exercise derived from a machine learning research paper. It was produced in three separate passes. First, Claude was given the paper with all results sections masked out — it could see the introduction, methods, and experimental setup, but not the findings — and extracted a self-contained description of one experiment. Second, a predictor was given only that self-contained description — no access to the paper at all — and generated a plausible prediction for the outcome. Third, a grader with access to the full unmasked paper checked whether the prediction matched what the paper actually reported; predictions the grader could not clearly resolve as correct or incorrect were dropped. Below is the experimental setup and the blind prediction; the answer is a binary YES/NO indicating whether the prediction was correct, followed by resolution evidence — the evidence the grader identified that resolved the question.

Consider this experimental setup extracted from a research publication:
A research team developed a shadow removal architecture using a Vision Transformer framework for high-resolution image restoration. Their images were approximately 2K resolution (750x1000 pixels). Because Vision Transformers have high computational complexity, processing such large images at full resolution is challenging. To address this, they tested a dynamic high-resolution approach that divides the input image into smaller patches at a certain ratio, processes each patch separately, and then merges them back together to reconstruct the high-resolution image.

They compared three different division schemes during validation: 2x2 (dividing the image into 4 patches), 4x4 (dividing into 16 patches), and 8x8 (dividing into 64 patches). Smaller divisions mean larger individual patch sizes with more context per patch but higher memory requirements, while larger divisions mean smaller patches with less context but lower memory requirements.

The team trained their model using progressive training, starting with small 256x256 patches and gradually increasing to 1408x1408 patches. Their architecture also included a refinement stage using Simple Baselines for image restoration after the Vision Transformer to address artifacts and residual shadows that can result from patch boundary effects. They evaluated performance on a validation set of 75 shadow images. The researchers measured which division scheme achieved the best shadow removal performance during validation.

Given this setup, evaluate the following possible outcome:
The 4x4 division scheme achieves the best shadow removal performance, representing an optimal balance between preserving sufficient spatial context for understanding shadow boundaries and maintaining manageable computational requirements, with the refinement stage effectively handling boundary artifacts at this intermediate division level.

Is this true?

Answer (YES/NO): YES